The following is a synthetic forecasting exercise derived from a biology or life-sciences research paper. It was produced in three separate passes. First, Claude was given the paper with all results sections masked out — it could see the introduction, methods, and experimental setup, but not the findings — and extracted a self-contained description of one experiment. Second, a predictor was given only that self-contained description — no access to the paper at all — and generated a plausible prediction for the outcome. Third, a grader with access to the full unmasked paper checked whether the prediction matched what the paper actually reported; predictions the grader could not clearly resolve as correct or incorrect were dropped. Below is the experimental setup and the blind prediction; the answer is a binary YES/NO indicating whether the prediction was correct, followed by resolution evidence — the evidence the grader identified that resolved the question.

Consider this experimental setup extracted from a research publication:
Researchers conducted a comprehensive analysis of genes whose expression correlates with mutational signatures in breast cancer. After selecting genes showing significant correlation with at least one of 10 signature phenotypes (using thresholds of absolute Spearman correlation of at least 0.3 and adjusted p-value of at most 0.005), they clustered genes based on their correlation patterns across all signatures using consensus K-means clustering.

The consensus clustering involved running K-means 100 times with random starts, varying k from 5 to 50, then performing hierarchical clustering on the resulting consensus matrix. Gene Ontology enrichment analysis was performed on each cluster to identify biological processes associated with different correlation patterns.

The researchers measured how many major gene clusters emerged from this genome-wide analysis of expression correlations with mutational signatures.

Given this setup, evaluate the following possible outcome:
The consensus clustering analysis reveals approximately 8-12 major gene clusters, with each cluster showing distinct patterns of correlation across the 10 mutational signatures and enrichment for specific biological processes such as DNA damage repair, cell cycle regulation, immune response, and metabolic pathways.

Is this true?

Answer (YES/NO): NO